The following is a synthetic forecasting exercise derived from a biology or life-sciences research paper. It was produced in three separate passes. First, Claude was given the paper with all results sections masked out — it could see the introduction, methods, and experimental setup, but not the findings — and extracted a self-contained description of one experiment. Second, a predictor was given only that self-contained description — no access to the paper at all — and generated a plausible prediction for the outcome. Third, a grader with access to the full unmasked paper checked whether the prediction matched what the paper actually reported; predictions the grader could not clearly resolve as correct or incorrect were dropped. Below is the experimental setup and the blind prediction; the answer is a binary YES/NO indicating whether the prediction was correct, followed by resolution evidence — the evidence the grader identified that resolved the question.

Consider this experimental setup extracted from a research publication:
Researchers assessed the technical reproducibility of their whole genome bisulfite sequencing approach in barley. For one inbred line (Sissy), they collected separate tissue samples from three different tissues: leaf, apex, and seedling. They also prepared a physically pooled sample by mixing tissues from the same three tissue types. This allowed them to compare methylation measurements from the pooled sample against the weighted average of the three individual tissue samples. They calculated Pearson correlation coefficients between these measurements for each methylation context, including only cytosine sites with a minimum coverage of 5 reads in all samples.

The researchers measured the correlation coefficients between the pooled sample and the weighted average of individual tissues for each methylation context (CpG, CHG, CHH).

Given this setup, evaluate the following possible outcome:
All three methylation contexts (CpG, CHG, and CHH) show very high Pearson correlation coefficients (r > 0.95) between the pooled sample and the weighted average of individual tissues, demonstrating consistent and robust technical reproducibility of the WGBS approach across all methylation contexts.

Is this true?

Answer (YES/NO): NO